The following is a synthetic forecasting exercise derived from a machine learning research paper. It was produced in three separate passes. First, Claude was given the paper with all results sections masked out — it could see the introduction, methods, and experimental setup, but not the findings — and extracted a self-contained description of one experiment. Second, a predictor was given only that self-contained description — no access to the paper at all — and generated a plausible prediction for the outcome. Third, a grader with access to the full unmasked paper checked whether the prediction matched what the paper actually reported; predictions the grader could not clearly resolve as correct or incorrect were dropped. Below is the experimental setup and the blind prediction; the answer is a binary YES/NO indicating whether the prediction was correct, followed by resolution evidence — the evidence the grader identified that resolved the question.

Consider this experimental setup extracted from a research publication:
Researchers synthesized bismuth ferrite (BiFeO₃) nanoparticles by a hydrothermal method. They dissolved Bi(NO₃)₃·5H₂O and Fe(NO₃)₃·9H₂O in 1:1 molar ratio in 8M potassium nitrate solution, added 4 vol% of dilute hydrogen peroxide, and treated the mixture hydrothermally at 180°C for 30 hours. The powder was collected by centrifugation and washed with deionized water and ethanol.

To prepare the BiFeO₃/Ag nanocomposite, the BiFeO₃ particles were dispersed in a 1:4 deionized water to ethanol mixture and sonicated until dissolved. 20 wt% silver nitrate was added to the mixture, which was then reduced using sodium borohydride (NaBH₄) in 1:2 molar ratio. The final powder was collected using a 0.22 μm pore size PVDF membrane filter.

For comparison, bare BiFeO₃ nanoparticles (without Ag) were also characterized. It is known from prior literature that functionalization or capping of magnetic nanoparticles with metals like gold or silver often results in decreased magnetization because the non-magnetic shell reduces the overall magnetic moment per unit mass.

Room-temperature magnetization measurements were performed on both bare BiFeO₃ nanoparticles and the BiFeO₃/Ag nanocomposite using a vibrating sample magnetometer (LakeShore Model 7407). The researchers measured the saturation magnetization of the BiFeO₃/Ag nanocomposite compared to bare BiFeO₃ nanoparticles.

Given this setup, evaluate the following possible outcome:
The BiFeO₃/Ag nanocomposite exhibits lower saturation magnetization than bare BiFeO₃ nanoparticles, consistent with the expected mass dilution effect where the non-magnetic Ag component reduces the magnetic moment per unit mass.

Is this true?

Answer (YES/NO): NO